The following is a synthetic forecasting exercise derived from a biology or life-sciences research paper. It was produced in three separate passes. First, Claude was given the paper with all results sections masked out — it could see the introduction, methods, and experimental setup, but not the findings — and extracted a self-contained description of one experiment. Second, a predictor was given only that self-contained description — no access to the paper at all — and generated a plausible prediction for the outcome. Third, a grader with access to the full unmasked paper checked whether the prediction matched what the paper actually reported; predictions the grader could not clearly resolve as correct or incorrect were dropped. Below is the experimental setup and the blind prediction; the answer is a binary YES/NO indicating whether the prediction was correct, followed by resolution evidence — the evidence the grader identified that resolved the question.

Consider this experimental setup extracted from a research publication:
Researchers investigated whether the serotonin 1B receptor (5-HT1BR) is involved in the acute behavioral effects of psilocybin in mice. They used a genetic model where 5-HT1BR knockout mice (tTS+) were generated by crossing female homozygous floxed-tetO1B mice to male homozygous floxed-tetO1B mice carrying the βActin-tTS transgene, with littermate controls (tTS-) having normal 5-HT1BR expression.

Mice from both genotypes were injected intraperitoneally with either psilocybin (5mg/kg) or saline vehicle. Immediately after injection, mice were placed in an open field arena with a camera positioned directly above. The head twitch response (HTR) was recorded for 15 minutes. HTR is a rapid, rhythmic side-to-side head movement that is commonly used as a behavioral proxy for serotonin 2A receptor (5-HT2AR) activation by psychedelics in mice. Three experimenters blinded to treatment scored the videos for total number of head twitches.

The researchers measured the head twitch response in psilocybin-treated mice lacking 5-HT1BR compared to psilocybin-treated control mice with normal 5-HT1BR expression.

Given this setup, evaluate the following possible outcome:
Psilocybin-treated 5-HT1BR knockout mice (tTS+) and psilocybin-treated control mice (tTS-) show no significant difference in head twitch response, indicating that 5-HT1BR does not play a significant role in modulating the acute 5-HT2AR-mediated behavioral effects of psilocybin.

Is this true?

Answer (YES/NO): YES